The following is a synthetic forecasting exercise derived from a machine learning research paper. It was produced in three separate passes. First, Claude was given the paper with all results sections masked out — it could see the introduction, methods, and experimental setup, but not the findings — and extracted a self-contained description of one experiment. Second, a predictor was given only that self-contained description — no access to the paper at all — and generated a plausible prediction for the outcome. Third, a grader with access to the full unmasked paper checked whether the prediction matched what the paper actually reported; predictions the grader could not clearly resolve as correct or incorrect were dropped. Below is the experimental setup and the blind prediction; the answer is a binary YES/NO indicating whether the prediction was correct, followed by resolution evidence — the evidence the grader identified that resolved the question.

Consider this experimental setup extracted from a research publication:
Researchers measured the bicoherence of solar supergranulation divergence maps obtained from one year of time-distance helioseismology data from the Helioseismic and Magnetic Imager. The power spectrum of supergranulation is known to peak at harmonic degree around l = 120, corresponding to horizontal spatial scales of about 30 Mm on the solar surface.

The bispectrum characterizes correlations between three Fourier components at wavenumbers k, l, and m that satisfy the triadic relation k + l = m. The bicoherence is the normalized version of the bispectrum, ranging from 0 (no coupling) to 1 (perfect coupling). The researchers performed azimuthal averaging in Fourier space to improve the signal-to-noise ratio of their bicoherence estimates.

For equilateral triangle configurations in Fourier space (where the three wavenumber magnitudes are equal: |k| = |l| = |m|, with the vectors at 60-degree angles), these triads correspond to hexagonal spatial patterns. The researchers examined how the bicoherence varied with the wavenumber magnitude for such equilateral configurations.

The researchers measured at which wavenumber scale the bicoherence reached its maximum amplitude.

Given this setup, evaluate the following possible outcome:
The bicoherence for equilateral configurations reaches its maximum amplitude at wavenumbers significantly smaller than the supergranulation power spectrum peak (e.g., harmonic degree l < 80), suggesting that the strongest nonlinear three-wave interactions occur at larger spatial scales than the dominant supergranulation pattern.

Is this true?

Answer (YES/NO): NO